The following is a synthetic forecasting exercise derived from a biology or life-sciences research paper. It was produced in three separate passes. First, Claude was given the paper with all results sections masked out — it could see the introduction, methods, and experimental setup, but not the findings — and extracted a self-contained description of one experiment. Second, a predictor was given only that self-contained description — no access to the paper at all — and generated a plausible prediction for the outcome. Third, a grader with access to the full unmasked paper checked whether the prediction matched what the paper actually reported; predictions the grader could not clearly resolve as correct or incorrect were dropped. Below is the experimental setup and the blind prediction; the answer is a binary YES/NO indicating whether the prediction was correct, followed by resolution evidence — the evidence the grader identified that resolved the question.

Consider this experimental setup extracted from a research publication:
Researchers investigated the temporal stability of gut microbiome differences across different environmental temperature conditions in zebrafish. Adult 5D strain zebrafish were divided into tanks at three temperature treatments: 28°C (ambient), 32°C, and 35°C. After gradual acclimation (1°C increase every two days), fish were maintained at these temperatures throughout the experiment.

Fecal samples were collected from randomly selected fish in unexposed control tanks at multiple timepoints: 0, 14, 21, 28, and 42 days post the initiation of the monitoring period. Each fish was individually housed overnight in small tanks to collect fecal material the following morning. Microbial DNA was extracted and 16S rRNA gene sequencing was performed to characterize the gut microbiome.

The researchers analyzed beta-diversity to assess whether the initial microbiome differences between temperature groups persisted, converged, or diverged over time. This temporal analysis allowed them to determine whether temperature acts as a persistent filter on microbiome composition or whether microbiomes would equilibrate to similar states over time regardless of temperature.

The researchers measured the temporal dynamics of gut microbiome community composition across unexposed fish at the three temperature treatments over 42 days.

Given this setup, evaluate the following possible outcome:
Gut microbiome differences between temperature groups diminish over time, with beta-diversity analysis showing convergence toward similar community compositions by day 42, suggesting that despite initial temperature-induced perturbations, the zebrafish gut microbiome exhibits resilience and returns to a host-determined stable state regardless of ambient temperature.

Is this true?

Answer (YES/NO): NO